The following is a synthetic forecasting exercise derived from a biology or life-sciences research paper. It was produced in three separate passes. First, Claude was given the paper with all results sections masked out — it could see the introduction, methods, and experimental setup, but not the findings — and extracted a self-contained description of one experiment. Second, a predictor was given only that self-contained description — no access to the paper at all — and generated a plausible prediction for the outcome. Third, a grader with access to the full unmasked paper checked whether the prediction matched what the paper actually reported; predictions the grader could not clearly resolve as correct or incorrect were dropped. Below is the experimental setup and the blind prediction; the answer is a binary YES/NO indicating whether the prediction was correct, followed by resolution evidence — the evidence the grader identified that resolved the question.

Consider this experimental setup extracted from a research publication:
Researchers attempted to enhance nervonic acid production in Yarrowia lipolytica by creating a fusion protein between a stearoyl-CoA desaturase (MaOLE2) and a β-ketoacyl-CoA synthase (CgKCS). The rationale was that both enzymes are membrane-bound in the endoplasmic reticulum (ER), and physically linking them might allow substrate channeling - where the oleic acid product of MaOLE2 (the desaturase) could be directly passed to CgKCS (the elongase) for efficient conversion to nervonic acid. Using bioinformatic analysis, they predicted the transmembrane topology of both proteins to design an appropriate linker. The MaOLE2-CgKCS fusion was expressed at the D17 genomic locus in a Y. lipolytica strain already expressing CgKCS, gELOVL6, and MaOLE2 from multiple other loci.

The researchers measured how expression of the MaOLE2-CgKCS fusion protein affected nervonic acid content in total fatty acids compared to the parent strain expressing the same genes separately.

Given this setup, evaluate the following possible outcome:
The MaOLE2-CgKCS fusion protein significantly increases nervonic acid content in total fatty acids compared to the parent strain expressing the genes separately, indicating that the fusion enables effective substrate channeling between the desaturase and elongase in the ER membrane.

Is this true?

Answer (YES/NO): NO